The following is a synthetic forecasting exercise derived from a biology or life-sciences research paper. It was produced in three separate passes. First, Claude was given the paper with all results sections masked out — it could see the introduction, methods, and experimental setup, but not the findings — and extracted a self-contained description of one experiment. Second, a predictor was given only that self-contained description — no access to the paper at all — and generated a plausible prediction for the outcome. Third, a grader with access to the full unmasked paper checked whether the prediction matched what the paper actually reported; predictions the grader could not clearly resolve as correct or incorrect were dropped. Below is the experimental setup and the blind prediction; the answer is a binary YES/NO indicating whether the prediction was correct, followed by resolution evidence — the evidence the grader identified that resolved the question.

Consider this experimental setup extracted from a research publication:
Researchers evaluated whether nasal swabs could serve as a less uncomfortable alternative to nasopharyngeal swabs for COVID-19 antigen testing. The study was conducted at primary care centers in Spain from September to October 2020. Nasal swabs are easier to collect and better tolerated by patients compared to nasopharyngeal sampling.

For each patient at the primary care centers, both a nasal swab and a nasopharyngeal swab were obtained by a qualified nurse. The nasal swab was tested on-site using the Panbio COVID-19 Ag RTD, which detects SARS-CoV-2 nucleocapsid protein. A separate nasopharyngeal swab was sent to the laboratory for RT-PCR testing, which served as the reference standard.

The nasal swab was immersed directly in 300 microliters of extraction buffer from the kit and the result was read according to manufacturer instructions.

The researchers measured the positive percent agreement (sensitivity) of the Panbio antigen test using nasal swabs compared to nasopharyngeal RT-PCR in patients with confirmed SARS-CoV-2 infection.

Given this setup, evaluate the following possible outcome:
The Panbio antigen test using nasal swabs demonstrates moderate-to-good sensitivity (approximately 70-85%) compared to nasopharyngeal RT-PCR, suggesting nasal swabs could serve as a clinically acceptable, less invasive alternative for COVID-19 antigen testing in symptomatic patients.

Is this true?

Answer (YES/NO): NO